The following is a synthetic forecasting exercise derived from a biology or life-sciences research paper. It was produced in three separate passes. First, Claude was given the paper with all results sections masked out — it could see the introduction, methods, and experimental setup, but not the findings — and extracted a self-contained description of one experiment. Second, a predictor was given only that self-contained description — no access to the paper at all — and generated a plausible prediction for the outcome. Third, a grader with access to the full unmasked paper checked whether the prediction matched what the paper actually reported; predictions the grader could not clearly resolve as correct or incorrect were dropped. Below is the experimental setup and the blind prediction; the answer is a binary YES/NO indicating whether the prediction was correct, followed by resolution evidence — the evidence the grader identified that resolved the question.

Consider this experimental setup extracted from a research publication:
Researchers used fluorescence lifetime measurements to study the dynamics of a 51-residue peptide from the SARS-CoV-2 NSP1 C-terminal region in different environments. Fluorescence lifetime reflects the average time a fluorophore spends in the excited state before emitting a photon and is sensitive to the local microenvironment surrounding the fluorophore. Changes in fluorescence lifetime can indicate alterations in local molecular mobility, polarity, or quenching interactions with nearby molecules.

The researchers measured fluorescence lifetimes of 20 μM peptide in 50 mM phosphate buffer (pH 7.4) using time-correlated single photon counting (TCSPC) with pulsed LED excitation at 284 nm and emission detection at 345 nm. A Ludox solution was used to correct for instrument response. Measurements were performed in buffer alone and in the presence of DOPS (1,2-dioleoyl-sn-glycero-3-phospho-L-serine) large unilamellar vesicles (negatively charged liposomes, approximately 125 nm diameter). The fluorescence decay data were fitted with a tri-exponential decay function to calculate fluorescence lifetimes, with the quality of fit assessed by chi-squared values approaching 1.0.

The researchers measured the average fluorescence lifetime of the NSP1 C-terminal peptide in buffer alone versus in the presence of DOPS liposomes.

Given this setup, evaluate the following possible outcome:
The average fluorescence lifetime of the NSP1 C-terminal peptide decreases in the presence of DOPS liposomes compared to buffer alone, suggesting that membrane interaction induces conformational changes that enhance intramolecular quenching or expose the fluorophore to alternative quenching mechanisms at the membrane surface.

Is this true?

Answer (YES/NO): YES